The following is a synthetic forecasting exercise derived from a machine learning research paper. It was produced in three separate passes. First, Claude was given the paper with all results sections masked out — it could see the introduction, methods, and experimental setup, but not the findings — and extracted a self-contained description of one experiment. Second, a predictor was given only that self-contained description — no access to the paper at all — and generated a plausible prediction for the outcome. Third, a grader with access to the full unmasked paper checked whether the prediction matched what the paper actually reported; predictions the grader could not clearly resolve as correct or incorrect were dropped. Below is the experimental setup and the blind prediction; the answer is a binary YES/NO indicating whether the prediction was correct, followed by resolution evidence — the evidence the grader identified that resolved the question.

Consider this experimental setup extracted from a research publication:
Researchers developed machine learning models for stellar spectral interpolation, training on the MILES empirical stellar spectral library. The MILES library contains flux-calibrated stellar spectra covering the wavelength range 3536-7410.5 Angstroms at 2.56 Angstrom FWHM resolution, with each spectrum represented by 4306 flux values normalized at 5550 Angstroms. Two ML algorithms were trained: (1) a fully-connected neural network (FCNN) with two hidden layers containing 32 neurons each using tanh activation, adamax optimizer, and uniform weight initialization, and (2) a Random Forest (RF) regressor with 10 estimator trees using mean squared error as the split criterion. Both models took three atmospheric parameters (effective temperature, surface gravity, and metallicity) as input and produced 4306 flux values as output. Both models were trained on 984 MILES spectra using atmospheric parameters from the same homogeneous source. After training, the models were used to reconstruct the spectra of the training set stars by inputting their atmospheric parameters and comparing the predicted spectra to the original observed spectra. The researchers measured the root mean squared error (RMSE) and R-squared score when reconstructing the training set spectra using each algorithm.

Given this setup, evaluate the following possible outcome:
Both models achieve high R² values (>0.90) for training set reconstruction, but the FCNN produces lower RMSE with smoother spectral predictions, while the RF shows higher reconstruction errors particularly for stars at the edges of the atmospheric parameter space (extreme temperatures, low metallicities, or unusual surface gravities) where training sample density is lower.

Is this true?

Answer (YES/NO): NO